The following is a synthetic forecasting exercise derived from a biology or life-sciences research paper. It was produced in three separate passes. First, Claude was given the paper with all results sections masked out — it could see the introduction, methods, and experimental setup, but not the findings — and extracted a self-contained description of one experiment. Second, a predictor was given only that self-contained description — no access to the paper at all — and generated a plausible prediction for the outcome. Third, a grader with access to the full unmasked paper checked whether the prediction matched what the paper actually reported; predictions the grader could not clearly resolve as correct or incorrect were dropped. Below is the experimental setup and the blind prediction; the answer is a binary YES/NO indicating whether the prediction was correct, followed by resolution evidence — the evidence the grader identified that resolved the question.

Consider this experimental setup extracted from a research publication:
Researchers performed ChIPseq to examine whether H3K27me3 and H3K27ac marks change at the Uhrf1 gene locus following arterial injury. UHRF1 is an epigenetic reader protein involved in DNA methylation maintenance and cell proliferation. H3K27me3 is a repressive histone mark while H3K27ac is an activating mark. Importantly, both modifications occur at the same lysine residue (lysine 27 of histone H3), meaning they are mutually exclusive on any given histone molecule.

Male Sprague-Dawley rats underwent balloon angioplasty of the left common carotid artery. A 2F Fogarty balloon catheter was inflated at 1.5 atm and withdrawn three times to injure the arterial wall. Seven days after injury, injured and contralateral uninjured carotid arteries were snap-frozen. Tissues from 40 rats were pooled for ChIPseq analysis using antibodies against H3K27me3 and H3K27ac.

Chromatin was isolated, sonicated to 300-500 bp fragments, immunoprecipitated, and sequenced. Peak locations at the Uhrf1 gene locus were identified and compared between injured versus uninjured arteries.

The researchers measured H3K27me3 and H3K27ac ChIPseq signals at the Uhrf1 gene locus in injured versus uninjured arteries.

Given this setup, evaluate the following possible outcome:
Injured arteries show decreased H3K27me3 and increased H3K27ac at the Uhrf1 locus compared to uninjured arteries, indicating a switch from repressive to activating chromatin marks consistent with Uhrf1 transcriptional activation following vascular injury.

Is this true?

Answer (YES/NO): YES